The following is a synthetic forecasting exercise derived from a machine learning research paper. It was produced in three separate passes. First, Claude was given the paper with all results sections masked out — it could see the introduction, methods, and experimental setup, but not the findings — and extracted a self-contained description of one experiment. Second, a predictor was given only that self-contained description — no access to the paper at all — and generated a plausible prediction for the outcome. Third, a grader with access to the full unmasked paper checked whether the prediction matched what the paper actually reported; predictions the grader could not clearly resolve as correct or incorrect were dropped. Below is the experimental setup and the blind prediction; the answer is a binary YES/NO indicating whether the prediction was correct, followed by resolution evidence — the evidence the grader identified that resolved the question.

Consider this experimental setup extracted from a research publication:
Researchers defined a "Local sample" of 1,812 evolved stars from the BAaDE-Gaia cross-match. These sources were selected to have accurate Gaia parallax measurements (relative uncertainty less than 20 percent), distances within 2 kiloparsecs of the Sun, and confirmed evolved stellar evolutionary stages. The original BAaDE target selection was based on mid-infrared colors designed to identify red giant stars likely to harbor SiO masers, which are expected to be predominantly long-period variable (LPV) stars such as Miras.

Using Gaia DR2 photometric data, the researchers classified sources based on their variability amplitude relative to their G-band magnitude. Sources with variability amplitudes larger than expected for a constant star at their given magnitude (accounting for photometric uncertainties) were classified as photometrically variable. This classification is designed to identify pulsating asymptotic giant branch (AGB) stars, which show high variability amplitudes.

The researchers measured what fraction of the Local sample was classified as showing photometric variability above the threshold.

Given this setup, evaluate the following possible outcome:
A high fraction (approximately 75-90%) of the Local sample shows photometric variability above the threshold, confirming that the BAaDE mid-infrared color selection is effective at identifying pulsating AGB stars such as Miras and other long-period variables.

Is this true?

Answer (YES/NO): NO